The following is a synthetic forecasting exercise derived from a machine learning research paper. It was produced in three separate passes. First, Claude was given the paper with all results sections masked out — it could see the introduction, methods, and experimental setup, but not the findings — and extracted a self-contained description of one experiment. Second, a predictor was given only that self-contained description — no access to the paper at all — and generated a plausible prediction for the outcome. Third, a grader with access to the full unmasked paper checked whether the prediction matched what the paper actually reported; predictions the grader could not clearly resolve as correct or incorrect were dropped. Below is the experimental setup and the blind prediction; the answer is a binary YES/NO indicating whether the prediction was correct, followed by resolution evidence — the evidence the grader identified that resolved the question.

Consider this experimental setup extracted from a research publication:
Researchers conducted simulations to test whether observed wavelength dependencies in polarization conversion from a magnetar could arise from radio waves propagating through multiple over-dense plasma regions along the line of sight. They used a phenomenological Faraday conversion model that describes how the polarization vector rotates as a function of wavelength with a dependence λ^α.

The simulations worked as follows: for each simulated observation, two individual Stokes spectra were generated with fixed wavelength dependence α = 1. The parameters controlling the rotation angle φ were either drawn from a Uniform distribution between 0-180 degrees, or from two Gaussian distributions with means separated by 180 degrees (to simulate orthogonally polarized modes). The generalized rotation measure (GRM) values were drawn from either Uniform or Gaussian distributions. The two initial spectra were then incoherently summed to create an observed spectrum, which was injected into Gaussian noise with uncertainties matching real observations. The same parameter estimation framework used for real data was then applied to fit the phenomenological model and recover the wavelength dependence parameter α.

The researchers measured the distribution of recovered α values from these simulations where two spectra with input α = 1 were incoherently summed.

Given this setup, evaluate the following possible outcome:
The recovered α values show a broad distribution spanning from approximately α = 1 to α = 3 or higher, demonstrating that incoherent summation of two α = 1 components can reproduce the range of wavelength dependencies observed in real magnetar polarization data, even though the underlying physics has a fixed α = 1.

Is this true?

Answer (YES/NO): NO